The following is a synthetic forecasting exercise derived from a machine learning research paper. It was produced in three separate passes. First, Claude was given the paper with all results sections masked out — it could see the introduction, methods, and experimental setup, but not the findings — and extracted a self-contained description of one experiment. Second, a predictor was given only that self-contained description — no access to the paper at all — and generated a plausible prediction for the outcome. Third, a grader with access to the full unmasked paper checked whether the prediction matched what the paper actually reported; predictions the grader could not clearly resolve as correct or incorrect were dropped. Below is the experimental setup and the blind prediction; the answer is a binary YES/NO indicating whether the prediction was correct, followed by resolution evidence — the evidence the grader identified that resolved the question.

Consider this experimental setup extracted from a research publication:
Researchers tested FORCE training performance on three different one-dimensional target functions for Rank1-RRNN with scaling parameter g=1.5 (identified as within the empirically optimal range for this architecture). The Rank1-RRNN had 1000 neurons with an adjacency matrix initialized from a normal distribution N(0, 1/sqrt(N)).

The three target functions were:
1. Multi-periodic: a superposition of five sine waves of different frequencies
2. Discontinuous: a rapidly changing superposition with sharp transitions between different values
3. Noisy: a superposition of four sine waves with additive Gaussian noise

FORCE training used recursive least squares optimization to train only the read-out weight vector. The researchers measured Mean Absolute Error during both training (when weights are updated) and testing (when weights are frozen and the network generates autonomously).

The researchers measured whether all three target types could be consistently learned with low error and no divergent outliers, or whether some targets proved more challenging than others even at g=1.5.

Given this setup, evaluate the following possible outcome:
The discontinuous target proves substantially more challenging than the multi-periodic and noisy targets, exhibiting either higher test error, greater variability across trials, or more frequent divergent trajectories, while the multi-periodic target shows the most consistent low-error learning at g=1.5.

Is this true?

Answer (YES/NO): NO